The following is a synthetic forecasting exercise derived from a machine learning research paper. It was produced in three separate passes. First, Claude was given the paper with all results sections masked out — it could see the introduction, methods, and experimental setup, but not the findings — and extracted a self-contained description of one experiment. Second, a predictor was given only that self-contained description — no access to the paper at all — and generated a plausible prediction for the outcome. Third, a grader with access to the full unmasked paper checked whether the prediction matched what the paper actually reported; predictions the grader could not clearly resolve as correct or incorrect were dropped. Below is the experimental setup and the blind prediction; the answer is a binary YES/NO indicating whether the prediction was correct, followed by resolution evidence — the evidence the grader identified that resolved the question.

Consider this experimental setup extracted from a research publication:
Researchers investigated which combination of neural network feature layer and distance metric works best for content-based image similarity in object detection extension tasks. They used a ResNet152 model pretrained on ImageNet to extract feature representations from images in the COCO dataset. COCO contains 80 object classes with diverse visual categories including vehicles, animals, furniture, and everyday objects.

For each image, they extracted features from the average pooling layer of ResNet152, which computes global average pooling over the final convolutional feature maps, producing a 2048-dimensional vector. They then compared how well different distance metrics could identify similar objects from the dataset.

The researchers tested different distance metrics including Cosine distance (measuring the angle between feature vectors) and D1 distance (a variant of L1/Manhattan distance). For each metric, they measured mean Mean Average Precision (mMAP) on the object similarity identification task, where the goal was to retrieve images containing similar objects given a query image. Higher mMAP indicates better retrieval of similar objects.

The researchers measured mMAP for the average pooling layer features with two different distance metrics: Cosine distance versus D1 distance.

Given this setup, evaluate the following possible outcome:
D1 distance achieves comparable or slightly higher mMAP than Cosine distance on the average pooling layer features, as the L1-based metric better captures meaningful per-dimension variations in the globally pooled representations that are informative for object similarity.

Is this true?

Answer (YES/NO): YES